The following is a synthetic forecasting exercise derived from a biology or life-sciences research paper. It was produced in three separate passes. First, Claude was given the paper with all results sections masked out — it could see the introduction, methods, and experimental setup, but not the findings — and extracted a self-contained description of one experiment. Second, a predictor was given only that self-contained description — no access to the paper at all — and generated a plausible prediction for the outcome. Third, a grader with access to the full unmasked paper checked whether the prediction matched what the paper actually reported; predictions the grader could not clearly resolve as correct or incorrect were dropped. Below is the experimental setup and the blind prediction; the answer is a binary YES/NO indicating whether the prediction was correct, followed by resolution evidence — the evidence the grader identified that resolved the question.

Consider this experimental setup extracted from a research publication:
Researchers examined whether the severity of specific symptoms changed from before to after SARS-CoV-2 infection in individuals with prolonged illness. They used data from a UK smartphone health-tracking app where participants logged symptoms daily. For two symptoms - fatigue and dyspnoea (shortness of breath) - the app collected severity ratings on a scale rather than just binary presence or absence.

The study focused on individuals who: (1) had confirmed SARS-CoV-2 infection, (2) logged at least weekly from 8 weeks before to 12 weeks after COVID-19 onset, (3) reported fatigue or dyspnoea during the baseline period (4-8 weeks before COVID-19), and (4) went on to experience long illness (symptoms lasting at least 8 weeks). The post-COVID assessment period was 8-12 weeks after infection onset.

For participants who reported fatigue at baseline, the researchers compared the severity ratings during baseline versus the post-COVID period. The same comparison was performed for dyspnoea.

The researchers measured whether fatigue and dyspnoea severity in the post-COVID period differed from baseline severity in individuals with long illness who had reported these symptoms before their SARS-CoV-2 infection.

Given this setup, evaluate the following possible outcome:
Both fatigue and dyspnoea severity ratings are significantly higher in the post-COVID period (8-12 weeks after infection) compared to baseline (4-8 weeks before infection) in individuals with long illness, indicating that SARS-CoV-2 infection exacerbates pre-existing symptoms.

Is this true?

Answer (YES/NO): NO